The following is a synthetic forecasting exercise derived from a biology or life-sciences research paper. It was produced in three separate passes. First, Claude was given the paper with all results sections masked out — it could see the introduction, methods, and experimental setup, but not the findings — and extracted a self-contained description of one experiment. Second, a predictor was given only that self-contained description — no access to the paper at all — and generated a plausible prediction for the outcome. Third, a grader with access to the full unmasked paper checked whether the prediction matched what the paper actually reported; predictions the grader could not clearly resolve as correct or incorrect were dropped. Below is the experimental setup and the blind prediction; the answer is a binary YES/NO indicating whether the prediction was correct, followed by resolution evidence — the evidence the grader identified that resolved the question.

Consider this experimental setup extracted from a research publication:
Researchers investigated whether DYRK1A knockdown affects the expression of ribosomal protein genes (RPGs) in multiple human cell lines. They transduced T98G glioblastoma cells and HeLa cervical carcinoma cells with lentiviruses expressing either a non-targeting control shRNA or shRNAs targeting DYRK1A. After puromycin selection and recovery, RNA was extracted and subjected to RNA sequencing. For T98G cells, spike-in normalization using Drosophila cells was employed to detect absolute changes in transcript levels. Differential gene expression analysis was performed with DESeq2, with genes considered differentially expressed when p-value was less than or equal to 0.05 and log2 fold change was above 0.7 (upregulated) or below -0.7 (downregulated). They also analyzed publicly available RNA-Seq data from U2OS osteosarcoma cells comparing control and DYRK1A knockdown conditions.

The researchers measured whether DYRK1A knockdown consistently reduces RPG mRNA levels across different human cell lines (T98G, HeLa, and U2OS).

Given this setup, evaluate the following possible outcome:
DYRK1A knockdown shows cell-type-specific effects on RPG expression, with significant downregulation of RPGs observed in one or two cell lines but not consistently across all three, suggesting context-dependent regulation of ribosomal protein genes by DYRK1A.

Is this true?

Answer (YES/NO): NO